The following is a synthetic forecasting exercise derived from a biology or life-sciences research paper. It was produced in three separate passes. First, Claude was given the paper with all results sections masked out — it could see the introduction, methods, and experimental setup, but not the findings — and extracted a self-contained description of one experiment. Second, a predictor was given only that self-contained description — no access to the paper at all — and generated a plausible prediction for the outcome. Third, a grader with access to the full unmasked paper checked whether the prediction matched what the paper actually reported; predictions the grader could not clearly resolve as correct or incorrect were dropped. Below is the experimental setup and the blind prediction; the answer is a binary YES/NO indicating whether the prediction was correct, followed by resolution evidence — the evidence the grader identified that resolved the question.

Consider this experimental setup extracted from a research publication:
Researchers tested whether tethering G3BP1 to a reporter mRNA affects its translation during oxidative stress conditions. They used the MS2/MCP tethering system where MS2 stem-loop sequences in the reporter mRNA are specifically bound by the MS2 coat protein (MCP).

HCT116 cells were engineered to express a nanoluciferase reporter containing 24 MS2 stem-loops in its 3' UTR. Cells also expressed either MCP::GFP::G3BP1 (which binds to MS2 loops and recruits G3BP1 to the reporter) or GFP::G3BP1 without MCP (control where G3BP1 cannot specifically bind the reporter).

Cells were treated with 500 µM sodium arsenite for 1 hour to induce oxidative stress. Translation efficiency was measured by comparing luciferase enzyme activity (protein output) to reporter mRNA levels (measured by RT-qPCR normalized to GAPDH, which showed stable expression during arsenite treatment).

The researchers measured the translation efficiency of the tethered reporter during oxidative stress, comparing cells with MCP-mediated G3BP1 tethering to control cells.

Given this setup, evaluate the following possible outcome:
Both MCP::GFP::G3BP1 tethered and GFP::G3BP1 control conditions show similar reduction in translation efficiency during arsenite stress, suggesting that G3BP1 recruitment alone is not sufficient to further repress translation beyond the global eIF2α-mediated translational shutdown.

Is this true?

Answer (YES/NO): NO